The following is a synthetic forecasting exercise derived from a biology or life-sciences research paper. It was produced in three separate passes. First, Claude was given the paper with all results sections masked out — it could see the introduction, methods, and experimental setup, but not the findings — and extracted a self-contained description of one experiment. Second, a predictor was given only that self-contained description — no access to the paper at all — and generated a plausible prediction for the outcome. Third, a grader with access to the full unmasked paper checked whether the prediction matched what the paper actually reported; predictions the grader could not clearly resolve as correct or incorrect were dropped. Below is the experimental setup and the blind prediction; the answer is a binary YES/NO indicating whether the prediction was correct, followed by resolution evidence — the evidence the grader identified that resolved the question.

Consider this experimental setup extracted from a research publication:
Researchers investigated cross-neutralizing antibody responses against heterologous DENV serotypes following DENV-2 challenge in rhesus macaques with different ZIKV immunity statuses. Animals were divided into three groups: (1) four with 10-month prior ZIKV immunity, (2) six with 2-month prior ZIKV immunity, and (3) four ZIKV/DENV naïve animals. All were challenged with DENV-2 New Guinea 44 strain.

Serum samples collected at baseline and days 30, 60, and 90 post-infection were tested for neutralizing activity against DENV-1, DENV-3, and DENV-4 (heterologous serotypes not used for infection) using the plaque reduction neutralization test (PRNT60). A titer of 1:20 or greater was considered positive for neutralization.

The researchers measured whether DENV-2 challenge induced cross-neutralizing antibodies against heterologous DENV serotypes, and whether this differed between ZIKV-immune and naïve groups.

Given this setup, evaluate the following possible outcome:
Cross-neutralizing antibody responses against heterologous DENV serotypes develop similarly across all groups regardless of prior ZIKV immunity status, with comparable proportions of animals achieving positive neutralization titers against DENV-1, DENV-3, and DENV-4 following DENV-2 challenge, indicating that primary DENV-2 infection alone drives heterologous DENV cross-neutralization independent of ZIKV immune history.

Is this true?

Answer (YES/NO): NO